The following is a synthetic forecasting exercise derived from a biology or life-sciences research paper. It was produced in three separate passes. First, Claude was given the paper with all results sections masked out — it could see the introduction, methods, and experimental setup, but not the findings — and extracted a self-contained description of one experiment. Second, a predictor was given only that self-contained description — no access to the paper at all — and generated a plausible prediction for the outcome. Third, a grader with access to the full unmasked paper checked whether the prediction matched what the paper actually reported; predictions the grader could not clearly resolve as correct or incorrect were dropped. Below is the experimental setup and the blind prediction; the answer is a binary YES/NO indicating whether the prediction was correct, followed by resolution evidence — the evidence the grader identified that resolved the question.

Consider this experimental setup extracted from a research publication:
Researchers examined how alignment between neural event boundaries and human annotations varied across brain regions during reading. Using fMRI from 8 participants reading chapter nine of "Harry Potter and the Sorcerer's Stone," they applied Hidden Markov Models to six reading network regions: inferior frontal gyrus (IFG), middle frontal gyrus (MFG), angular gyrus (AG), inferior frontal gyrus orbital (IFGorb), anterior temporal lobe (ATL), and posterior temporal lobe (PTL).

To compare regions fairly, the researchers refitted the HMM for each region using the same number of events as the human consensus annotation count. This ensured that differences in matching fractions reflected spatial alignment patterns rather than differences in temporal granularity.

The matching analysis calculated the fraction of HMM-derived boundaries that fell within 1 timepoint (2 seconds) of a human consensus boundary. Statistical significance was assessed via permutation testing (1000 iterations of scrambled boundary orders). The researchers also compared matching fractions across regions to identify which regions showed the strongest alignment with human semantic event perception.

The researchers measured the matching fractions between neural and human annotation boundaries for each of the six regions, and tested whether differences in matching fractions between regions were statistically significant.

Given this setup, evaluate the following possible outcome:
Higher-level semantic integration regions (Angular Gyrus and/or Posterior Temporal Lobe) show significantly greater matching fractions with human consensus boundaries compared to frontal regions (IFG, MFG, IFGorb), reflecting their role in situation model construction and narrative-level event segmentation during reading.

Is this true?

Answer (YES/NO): NO